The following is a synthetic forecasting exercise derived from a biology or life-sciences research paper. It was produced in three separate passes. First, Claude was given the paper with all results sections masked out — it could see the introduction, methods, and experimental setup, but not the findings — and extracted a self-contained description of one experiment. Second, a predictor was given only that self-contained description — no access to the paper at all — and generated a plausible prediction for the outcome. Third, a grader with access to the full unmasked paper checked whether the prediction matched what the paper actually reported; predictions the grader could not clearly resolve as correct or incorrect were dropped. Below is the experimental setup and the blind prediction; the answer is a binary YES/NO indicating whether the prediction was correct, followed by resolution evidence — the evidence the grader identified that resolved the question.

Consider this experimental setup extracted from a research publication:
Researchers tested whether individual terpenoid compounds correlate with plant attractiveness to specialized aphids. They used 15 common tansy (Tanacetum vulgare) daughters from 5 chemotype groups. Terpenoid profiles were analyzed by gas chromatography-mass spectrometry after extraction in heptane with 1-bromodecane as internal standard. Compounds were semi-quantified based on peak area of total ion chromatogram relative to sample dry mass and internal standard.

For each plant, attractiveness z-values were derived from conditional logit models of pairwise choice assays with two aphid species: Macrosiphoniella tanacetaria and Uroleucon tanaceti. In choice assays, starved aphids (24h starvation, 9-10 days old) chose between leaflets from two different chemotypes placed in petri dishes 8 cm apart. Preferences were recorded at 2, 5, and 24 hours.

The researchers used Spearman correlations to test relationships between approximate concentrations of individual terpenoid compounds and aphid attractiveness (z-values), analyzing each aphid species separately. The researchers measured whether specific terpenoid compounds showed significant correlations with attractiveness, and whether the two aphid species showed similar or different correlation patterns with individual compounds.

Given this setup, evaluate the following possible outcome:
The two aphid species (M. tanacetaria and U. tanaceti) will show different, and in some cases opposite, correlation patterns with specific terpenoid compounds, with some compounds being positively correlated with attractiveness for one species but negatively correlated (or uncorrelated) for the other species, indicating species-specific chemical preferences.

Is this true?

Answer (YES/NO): NO